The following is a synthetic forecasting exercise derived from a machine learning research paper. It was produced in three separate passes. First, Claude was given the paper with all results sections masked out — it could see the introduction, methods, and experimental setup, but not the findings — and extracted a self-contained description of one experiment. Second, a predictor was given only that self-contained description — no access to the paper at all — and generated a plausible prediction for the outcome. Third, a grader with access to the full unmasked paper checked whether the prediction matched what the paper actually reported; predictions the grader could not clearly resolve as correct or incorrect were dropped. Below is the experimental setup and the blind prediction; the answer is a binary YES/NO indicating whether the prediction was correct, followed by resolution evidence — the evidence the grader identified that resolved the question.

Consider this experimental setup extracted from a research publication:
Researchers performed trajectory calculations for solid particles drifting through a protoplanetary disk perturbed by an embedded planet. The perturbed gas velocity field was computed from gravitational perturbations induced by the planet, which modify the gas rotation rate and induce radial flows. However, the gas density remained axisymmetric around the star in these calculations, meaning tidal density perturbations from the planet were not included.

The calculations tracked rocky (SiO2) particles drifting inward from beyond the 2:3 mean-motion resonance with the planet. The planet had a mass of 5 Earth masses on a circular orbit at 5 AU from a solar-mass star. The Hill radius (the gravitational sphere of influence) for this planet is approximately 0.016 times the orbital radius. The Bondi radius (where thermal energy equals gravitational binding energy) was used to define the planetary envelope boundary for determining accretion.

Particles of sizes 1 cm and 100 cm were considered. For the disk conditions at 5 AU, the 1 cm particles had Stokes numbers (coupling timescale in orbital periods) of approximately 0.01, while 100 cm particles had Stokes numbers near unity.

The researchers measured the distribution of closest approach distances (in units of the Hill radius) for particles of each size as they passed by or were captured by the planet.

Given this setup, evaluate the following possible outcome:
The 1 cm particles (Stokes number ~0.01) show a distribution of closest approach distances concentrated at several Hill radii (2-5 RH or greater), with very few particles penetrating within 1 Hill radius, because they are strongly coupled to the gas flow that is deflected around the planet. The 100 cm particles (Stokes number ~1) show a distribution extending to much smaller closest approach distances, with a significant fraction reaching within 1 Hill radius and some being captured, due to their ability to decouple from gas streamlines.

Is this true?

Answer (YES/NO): NO